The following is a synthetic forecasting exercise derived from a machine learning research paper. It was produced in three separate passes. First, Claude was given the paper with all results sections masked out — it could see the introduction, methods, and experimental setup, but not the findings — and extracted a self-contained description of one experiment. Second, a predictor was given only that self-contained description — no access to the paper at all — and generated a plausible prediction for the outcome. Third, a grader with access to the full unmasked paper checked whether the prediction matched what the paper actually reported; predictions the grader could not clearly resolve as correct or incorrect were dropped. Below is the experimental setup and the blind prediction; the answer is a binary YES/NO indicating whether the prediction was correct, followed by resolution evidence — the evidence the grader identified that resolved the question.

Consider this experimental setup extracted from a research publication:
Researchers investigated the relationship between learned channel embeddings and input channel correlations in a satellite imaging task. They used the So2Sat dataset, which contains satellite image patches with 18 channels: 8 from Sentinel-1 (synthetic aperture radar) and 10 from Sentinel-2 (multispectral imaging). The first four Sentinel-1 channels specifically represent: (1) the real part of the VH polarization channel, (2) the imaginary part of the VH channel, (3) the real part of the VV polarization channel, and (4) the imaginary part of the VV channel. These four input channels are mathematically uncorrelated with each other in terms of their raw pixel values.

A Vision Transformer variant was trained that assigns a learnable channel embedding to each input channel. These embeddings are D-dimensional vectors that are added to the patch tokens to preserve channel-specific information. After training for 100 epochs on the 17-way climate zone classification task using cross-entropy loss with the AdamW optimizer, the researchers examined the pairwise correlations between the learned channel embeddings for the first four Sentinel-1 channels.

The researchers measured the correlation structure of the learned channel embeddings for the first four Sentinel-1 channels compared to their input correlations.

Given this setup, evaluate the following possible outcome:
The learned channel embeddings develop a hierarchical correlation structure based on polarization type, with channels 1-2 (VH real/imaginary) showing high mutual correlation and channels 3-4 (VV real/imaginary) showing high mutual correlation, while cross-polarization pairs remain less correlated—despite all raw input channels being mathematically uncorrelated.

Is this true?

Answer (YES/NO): YES